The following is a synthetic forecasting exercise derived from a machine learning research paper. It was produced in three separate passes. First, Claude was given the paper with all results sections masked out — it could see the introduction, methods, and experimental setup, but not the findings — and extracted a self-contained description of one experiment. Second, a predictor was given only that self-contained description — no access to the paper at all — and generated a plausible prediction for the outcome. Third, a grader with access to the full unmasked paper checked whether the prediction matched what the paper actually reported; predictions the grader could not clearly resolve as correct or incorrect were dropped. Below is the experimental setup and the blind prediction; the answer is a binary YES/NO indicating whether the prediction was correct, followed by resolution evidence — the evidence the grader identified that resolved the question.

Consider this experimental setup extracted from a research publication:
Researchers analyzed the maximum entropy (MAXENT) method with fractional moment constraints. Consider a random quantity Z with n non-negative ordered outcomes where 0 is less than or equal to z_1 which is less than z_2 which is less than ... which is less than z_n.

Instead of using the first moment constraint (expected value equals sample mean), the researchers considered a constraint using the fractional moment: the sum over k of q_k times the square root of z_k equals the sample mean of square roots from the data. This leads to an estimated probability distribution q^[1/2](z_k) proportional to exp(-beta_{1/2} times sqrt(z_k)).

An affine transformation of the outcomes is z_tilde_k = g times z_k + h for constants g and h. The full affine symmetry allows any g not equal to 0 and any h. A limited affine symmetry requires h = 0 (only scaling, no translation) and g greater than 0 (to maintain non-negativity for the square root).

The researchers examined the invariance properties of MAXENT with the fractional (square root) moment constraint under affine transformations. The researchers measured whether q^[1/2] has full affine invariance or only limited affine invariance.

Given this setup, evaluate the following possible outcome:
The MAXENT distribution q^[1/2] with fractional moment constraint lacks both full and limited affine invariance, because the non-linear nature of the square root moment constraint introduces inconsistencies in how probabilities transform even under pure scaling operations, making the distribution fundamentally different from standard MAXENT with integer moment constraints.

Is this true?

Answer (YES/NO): NO